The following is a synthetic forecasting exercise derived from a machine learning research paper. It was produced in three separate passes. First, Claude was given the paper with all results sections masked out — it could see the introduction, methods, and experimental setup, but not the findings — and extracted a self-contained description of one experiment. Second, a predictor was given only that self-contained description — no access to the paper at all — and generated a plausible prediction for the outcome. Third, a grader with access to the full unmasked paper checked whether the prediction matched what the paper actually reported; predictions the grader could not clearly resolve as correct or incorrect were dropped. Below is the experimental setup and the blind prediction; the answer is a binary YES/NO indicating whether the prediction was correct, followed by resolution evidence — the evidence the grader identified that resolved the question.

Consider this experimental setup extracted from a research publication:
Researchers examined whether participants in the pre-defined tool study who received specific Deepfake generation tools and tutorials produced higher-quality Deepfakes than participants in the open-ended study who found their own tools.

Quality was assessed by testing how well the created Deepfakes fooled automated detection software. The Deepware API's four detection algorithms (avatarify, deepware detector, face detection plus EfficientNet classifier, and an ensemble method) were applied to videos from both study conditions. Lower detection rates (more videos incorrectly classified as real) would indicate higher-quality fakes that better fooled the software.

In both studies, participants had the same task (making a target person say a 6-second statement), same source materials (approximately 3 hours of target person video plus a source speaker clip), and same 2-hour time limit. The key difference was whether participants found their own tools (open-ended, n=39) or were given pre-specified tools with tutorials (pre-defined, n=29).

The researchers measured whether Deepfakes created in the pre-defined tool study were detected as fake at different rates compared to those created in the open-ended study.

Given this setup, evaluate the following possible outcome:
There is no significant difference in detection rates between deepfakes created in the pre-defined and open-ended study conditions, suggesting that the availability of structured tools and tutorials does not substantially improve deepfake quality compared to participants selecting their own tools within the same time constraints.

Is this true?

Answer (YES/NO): NO